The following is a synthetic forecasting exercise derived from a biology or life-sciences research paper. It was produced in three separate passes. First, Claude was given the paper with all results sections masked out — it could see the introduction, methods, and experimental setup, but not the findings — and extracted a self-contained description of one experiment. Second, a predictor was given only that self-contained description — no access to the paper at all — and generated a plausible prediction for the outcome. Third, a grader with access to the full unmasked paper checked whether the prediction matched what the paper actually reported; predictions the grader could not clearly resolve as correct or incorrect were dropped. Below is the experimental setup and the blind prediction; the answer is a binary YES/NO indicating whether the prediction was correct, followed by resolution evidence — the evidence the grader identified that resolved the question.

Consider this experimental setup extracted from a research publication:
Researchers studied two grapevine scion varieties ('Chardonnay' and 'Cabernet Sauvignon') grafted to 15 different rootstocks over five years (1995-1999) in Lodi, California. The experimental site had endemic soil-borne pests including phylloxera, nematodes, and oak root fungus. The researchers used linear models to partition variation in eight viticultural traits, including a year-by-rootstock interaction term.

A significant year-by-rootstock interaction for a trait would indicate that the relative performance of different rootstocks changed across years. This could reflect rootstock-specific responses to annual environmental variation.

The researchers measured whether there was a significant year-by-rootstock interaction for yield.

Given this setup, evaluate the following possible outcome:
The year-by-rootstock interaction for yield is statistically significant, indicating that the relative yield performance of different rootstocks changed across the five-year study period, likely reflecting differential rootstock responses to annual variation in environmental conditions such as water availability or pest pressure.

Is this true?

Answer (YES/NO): NO